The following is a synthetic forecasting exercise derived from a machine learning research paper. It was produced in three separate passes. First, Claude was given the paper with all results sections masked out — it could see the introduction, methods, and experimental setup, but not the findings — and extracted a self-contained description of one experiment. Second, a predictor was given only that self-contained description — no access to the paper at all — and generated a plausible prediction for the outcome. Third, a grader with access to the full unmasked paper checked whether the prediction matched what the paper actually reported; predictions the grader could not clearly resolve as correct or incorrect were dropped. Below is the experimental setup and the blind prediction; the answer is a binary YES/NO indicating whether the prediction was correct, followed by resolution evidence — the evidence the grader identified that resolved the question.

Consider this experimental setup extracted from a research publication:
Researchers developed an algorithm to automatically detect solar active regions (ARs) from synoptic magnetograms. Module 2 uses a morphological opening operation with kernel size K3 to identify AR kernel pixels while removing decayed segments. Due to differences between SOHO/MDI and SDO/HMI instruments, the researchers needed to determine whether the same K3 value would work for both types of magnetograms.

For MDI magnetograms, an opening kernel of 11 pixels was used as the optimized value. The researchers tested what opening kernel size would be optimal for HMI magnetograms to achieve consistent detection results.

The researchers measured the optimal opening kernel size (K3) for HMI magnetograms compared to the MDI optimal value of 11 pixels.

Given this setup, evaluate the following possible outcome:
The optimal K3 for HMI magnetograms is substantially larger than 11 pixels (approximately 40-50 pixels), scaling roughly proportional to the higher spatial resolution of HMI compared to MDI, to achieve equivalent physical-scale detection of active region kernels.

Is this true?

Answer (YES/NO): NO